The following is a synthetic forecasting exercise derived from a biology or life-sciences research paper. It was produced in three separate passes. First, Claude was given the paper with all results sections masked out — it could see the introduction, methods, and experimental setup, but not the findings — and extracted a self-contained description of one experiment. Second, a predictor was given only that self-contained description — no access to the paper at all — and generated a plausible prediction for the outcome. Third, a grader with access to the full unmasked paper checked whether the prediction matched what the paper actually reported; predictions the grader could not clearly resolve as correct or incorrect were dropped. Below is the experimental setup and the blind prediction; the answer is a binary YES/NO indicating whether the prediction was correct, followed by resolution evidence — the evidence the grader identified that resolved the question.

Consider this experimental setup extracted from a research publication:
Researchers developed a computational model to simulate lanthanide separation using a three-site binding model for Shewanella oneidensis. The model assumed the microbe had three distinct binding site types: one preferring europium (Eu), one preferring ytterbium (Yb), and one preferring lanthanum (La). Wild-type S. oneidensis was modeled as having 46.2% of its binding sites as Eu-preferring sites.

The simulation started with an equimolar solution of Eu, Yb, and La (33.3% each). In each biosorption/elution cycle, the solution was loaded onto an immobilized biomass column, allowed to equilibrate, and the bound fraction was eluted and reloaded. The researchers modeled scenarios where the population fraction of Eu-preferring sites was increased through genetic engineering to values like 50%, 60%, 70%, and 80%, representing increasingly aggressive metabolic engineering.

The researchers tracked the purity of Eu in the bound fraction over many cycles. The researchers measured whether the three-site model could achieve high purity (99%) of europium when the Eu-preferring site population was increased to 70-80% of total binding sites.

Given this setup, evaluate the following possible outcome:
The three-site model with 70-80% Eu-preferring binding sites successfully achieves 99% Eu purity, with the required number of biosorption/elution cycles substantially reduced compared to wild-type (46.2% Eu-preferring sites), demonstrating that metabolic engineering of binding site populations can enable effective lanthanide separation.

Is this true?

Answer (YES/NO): NO